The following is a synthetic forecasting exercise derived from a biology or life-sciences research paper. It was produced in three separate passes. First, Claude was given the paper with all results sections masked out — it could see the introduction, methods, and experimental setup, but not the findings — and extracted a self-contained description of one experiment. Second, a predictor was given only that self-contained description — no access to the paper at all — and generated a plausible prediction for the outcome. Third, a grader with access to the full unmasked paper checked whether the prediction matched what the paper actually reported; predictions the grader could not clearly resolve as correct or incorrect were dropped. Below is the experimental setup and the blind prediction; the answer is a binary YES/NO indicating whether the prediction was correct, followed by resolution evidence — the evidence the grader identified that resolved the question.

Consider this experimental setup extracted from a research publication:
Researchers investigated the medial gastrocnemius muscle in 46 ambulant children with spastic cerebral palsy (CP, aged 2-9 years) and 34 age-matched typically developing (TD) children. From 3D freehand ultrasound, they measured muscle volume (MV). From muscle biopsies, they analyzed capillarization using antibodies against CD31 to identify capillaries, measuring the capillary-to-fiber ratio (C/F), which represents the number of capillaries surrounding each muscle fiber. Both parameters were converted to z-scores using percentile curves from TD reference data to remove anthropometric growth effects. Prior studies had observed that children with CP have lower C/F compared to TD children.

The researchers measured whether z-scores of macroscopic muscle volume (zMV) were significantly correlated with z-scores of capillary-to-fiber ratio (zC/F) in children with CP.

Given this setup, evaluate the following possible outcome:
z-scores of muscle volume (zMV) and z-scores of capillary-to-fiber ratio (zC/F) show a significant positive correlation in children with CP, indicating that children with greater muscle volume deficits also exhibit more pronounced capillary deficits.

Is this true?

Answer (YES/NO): NO